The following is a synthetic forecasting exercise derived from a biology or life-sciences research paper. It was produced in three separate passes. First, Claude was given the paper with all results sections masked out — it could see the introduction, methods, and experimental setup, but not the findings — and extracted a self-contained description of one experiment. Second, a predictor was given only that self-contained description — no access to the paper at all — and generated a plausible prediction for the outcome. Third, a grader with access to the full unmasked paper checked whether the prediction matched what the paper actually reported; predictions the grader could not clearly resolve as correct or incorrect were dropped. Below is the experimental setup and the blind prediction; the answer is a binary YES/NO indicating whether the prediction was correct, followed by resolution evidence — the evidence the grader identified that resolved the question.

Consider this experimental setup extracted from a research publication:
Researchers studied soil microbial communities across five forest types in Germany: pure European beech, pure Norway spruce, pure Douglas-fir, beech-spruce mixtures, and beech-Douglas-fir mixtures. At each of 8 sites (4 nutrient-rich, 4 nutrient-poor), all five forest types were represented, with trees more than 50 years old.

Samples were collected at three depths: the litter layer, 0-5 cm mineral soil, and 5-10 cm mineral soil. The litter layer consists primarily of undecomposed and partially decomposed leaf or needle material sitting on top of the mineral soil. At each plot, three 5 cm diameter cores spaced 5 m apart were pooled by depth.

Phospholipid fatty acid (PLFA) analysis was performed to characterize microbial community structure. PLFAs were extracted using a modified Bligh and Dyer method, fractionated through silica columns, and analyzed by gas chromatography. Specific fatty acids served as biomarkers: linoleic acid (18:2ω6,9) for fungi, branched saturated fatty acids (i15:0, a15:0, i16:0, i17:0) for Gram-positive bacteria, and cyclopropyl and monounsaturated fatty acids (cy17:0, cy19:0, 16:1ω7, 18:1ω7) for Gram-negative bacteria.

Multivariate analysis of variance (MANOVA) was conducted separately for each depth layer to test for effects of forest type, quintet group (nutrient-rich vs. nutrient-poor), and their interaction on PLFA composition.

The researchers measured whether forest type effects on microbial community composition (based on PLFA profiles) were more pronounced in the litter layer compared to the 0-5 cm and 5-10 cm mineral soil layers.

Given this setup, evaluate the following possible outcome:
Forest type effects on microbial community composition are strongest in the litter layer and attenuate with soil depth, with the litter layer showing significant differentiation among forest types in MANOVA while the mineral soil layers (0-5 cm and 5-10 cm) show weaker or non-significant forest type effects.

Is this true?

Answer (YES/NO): NO